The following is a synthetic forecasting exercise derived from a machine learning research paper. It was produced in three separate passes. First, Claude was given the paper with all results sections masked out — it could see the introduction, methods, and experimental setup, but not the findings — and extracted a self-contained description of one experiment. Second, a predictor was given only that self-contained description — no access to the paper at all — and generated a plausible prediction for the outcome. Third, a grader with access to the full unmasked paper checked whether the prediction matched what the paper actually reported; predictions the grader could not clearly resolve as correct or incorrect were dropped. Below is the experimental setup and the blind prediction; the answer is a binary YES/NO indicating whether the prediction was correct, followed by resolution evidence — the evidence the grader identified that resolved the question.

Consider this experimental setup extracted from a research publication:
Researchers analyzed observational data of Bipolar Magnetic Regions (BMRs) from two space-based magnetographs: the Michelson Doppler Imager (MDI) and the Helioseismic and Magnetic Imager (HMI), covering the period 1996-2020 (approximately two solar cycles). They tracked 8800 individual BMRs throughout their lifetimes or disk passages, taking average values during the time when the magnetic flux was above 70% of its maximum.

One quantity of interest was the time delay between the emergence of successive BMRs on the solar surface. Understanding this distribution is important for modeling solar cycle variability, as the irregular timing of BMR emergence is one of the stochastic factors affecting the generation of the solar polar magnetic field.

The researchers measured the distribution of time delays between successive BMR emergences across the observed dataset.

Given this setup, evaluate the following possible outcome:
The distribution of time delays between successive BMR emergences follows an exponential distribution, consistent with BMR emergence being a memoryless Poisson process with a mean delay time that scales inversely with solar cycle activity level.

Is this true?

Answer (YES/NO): NO